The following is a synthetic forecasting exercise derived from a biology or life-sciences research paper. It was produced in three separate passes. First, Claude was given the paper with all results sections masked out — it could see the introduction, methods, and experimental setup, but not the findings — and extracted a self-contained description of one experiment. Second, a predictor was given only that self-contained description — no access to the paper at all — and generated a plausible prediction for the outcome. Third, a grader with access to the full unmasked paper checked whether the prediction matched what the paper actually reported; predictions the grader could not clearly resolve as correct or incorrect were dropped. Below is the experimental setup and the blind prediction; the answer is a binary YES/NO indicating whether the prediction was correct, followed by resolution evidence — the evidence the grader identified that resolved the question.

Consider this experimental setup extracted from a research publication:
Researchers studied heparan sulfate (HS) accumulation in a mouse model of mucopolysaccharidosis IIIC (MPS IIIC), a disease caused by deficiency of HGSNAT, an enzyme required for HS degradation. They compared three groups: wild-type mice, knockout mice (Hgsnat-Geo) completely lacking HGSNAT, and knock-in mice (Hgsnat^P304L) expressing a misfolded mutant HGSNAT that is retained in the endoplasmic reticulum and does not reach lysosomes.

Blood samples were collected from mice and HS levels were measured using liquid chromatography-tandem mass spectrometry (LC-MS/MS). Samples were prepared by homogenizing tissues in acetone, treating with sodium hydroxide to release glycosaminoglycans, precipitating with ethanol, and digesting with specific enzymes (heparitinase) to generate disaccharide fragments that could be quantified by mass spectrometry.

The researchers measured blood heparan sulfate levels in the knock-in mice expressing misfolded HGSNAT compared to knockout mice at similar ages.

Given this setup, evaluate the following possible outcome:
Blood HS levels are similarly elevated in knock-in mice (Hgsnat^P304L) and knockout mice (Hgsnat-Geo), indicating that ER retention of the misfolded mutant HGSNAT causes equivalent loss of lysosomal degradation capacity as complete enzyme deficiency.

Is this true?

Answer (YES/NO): NO